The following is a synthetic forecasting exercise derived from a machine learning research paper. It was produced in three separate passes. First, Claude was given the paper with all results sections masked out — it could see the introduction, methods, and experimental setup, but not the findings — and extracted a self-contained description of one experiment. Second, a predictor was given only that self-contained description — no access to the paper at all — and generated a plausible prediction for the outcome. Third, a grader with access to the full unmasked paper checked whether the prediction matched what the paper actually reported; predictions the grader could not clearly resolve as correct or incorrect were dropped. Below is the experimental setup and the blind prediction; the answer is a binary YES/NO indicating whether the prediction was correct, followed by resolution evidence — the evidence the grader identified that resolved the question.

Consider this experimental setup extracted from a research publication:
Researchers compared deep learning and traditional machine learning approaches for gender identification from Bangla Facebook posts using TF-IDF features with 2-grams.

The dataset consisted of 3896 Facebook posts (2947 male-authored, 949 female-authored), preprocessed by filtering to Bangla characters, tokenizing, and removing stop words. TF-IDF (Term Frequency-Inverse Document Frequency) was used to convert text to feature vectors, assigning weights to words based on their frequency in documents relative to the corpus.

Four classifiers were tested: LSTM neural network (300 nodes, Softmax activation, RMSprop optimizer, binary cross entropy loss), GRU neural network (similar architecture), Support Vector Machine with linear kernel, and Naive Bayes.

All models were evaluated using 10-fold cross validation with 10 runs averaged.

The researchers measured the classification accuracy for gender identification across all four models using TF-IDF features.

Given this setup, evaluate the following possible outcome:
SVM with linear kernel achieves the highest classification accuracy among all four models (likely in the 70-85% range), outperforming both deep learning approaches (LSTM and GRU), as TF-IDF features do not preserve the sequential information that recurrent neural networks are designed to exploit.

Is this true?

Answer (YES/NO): NO